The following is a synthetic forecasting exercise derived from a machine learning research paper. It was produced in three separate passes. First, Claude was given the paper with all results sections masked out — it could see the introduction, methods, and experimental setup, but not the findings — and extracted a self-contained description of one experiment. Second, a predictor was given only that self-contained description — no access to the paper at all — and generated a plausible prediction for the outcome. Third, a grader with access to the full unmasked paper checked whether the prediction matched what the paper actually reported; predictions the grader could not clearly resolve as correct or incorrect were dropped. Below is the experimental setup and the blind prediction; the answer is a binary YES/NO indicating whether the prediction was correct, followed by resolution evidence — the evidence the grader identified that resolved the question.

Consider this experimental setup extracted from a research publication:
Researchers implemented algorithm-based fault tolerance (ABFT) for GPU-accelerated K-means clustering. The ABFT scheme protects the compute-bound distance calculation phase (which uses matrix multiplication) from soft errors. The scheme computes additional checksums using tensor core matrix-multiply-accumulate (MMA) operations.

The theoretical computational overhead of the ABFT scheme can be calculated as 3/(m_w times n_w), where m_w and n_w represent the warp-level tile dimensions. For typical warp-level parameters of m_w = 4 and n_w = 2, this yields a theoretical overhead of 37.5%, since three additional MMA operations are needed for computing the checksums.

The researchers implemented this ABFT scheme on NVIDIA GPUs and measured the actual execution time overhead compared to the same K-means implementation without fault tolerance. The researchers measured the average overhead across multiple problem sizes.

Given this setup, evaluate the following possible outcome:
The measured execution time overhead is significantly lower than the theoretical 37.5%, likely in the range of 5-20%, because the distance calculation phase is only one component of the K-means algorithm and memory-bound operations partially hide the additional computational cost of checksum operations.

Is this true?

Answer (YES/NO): YES